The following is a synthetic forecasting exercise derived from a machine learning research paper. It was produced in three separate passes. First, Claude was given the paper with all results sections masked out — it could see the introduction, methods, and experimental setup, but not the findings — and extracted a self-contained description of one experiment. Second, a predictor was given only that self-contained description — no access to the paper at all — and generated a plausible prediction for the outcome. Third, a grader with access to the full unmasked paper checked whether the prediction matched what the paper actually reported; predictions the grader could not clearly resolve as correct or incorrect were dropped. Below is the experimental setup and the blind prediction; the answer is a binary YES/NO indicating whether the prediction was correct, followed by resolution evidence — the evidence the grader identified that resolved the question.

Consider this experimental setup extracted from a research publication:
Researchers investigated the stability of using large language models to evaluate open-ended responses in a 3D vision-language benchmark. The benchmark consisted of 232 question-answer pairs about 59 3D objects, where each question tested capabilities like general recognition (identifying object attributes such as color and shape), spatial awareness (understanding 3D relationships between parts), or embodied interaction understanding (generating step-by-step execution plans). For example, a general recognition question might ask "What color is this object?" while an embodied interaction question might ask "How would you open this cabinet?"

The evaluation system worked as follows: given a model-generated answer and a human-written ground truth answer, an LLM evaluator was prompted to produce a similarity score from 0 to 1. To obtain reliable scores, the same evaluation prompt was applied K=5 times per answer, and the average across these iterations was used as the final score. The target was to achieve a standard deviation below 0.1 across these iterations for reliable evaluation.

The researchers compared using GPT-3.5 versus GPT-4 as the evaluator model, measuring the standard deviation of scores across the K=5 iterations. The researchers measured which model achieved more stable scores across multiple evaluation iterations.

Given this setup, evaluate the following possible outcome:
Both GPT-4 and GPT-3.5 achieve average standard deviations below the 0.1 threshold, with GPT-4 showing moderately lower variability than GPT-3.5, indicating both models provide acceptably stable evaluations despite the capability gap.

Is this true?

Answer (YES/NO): NO